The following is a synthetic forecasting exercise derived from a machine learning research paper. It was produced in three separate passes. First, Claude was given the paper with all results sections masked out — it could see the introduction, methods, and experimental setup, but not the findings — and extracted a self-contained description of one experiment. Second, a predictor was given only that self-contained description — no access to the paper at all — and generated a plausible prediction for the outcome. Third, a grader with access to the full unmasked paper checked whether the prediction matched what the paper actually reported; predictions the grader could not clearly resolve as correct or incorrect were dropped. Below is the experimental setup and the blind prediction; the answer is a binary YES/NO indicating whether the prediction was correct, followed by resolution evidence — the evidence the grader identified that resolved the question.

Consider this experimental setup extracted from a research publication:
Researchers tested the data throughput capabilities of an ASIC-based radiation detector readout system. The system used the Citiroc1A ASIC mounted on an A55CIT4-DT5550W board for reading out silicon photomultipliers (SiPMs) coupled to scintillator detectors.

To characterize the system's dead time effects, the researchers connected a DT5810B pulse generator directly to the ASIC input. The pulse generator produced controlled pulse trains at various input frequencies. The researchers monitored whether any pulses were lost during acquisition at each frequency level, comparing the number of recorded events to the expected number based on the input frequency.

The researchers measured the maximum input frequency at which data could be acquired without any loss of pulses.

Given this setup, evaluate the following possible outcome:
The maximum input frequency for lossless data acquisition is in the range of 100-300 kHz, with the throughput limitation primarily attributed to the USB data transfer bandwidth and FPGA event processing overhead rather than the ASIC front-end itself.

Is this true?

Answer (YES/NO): NO